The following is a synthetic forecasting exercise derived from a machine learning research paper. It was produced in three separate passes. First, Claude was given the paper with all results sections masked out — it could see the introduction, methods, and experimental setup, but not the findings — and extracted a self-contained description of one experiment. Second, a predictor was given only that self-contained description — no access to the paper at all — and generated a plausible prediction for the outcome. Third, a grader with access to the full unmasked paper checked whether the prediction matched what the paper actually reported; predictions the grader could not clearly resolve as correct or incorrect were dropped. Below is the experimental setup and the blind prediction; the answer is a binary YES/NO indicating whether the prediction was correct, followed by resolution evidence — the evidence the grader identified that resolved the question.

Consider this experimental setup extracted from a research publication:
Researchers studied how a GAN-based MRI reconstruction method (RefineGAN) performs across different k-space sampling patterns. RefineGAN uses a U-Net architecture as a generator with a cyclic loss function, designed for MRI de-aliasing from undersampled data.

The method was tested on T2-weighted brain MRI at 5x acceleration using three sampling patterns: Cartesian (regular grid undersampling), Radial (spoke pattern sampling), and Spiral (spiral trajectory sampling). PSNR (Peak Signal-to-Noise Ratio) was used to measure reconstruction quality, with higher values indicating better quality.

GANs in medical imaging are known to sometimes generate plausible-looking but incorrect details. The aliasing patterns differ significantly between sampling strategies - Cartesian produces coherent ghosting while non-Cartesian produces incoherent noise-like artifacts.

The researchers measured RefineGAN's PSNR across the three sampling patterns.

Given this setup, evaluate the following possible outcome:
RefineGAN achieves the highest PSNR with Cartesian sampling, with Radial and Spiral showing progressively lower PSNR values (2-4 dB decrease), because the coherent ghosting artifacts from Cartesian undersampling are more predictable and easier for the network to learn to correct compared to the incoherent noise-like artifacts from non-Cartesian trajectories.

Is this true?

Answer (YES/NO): NO